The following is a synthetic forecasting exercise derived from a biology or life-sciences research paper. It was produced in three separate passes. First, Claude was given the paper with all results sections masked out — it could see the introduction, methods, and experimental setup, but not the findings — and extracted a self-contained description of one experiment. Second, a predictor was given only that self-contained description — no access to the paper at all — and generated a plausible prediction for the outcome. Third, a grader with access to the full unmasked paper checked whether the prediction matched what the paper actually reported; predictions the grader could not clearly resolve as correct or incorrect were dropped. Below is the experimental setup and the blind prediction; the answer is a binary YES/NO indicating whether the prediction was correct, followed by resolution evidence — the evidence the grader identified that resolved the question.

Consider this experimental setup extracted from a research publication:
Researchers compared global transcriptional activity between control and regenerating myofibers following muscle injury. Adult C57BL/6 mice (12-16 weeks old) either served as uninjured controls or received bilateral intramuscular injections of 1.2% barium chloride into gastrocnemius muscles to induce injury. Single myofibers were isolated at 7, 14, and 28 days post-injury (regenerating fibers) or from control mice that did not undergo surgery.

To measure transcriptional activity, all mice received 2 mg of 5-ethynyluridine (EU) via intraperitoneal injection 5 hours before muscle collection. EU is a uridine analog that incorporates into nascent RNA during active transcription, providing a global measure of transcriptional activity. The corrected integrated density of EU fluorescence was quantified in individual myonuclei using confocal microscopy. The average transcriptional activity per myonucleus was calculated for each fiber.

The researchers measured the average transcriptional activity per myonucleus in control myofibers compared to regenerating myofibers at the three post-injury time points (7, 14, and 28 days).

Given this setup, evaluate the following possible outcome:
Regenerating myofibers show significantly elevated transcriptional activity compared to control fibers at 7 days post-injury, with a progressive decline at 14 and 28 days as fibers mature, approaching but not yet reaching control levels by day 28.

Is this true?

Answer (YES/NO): NO